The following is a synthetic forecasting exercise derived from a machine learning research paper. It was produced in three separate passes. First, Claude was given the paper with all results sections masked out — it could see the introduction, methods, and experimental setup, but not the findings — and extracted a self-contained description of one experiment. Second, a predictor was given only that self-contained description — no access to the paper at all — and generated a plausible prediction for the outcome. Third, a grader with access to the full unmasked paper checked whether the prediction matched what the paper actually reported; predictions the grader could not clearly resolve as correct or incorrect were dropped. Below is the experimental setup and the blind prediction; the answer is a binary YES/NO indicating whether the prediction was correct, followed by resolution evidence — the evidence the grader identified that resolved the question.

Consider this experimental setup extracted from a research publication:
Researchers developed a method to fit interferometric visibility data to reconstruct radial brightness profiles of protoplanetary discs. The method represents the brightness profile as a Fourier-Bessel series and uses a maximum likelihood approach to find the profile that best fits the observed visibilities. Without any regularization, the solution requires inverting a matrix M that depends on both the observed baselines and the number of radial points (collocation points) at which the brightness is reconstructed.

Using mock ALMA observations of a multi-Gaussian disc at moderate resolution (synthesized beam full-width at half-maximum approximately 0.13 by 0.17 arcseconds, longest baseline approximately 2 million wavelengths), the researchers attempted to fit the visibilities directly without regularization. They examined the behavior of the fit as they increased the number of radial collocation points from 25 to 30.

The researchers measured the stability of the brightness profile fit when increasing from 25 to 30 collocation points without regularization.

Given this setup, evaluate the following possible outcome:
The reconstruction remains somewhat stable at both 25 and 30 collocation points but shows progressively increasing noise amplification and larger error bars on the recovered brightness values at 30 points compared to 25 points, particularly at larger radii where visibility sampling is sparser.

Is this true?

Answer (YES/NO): NO